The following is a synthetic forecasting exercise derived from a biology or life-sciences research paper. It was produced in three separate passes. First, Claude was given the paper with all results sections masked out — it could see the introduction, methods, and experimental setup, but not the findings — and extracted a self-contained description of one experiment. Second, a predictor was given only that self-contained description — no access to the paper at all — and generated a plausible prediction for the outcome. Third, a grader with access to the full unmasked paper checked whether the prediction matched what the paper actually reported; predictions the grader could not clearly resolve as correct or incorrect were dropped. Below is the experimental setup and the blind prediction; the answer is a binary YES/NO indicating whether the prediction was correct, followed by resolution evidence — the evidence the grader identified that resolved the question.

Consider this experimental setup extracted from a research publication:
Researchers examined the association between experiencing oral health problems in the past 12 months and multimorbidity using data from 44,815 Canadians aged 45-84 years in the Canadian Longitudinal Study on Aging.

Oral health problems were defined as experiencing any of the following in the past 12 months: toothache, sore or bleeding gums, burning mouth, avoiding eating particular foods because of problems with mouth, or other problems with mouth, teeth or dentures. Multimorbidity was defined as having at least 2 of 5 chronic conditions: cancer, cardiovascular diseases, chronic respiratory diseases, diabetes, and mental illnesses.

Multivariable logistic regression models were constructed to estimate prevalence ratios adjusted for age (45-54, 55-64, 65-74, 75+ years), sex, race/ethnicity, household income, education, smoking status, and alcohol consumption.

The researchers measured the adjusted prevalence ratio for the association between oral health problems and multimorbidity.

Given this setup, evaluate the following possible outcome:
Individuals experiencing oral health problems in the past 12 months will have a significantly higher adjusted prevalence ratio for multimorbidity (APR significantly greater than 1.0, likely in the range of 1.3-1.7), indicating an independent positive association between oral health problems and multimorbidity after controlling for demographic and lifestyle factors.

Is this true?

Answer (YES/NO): NO